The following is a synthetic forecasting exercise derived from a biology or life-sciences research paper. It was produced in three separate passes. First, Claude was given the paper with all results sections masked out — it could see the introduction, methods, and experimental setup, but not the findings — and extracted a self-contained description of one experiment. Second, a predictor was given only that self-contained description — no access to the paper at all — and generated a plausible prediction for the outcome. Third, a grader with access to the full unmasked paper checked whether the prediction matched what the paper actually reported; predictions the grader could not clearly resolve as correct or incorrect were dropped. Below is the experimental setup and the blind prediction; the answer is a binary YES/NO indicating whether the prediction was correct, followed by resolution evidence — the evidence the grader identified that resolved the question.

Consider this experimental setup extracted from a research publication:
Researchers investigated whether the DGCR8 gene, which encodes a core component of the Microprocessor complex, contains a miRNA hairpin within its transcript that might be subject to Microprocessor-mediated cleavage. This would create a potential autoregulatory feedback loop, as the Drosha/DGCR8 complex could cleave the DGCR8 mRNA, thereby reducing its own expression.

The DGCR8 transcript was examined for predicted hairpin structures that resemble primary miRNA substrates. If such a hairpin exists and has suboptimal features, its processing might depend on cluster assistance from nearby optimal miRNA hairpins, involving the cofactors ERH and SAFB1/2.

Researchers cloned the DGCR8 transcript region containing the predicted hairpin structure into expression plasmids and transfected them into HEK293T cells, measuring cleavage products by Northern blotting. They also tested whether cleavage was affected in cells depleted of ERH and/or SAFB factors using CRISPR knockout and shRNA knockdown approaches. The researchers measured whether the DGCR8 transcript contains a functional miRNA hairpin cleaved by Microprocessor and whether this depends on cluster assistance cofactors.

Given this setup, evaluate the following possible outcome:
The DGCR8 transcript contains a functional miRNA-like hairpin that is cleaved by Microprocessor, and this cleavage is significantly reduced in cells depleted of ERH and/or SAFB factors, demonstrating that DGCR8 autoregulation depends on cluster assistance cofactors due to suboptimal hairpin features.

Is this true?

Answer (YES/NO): YES